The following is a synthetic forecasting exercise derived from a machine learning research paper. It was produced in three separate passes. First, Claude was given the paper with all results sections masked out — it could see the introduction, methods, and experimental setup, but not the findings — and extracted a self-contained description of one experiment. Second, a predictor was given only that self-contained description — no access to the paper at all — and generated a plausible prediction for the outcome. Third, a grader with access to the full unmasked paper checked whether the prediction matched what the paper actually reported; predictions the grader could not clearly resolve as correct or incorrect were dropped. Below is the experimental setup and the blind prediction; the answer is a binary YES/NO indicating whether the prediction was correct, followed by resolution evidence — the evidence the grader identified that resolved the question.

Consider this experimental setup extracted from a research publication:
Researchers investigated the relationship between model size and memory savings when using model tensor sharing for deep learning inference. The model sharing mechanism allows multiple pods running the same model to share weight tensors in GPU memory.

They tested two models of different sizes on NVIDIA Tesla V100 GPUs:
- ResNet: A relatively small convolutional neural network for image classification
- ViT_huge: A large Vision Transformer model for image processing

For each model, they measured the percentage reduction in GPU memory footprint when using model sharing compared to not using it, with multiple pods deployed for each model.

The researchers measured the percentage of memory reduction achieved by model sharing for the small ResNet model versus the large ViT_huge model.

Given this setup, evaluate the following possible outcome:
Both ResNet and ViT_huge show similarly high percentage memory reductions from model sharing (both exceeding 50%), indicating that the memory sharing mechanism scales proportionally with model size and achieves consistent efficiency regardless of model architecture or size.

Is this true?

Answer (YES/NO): NO